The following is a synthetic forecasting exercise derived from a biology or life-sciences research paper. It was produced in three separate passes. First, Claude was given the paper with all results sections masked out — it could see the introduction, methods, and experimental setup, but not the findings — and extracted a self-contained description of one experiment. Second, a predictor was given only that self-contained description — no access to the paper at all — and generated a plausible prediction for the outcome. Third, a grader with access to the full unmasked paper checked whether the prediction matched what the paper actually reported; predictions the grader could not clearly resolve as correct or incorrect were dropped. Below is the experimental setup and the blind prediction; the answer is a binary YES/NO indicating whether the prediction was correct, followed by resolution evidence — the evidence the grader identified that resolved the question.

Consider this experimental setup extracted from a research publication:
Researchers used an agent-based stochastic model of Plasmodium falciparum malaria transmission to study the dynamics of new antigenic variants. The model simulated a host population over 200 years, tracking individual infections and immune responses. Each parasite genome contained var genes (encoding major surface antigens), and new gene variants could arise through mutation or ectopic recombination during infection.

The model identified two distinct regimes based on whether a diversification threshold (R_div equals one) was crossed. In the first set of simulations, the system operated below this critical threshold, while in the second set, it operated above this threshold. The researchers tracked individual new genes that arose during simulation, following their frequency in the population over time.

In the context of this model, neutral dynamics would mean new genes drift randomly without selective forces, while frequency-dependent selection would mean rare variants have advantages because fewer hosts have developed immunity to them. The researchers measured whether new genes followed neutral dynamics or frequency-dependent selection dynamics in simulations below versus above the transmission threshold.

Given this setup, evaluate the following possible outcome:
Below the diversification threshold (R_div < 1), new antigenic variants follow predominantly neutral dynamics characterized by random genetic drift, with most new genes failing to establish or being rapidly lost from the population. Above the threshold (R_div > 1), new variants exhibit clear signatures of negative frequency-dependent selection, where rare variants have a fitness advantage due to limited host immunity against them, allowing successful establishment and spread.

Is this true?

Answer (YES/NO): YES